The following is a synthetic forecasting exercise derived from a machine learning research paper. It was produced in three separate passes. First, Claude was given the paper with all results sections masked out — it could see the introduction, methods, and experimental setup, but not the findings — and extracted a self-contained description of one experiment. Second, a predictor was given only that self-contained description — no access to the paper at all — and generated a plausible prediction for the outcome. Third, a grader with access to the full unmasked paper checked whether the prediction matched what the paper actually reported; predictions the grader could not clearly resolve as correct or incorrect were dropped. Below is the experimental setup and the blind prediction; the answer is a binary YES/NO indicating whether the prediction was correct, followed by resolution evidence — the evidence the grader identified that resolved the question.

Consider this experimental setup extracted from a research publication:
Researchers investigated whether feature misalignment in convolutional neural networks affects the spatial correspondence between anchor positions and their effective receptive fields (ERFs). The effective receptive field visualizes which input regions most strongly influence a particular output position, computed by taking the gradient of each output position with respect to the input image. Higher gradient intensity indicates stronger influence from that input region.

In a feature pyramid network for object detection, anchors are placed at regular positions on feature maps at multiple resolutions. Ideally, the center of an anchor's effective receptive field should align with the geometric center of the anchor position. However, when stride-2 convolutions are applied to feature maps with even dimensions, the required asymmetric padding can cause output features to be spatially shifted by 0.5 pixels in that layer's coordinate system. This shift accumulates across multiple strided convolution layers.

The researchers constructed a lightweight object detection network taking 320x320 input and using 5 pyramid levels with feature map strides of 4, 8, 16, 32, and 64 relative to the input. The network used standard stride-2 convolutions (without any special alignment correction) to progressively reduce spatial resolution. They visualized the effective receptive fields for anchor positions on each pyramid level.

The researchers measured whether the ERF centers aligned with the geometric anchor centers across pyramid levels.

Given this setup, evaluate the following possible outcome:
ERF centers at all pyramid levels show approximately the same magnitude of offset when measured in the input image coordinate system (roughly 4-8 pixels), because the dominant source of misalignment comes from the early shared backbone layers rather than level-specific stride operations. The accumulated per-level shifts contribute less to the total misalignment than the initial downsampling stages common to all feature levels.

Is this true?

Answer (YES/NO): NO